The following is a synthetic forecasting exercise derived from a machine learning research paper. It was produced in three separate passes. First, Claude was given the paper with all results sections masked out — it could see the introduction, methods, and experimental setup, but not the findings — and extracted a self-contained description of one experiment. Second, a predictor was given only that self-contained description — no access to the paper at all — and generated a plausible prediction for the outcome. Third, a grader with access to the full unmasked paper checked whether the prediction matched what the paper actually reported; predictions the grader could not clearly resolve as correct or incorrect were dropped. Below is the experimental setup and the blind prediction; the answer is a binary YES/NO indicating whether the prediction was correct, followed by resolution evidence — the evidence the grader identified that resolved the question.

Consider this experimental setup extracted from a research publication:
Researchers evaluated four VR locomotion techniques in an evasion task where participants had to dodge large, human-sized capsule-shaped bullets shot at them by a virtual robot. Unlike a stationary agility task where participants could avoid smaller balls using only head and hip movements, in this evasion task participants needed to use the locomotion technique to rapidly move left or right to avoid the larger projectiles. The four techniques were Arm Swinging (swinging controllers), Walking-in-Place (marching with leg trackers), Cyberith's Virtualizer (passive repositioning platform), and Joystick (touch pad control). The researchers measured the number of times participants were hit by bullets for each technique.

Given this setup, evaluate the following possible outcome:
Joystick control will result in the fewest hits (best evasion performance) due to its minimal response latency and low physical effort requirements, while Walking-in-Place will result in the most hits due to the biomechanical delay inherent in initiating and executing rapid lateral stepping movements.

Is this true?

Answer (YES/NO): NO